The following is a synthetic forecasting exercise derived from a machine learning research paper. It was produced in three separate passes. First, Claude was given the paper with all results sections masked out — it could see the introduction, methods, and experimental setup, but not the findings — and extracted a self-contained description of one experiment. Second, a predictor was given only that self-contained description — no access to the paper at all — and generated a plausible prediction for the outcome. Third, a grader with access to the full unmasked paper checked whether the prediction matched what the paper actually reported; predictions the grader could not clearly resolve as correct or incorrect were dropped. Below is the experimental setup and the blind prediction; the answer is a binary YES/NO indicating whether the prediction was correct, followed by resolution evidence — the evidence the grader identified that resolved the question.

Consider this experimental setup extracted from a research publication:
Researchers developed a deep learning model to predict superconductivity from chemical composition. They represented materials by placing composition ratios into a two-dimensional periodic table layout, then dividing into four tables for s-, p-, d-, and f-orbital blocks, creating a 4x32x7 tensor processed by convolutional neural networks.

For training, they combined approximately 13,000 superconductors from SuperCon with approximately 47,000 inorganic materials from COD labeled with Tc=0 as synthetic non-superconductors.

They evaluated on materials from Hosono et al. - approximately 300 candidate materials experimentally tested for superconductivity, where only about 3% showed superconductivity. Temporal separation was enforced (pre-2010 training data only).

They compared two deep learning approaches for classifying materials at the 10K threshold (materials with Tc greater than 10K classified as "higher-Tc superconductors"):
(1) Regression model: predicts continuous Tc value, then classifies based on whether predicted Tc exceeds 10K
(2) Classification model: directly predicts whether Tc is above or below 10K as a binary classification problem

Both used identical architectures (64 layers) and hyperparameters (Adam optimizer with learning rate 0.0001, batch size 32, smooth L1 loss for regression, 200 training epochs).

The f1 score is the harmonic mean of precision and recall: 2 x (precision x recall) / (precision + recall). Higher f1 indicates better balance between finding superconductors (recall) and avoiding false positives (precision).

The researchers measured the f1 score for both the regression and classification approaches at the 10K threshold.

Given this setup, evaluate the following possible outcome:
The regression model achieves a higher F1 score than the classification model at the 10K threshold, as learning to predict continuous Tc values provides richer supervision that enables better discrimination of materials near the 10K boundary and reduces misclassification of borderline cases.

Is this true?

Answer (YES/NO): NO